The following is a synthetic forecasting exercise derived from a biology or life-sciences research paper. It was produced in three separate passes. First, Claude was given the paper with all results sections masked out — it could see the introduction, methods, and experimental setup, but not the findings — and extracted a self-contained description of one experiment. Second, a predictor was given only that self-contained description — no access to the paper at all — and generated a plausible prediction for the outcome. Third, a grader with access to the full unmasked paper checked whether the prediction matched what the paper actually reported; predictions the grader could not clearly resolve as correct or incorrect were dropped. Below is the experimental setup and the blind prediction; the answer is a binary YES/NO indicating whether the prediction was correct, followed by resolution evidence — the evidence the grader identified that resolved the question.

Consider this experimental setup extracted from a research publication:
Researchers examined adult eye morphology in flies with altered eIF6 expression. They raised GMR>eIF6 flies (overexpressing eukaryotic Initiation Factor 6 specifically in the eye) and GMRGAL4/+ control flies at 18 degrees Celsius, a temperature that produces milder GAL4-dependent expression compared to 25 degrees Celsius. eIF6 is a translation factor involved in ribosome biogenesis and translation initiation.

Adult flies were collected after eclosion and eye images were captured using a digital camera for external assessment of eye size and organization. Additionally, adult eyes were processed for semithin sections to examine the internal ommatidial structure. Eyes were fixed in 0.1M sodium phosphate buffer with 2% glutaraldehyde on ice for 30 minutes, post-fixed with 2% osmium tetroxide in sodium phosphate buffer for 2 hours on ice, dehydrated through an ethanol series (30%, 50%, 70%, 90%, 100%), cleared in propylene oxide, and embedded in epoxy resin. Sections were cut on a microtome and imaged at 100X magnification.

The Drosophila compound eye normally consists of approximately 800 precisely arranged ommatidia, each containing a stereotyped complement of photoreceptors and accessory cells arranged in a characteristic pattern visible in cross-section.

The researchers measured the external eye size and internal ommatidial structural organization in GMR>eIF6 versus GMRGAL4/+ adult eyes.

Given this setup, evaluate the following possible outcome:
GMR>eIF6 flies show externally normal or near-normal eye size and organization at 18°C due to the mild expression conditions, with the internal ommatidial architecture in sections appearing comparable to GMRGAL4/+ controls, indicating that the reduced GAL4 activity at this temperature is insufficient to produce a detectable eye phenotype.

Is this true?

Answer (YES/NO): NO